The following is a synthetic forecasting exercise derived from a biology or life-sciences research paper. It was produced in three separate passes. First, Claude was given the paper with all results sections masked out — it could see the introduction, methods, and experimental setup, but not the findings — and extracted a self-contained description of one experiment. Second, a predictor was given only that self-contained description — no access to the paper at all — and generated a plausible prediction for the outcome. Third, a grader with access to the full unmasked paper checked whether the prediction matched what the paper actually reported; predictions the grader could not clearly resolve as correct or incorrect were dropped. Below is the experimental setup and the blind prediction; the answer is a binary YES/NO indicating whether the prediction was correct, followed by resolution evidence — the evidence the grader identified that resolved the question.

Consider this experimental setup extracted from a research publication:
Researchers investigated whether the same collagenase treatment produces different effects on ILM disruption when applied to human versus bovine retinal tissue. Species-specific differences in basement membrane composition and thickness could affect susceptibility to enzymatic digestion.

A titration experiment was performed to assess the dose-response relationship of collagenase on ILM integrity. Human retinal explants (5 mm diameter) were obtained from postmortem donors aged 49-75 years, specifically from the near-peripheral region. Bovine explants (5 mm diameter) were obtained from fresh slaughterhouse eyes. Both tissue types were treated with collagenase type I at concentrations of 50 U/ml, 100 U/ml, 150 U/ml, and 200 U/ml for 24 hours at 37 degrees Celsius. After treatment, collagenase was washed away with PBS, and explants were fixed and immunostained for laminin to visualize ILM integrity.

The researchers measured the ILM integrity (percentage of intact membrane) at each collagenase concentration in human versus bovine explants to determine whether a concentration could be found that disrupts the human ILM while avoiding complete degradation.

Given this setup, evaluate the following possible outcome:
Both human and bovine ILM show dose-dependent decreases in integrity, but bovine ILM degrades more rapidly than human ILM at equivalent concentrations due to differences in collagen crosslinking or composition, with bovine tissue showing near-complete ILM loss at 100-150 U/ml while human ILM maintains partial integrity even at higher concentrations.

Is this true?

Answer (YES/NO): NO